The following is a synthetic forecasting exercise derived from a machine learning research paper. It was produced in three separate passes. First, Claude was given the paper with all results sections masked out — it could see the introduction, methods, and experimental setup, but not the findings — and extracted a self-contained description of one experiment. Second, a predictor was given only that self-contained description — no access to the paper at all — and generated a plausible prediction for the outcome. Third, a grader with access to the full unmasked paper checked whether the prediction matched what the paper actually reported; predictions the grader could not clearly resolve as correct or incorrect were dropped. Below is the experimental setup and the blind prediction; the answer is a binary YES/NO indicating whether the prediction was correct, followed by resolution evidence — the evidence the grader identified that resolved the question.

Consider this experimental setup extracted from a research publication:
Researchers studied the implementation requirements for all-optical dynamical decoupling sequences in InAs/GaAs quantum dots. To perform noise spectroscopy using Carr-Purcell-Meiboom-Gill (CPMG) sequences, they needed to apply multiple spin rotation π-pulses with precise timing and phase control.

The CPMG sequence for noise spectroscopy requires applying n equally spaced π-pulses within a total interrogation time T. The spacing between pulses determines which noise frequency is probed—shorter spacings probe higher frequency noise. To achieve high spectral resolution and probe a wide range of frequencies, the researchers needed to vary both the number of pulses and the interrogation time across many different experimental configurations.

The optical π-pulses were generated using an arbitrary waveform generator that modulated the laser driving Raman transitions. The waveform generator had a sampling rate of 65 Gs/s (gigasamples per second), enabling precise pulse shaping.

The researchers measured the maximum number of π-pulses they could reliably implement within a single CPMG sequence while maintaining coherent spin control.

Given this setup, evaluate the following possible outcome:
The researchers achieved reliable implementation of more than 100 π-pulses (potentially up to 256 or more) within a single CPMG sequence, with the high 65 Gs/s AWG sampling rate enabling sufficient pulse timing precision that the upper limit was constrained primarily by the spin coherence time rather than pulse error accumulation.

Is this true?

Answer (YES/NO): NO